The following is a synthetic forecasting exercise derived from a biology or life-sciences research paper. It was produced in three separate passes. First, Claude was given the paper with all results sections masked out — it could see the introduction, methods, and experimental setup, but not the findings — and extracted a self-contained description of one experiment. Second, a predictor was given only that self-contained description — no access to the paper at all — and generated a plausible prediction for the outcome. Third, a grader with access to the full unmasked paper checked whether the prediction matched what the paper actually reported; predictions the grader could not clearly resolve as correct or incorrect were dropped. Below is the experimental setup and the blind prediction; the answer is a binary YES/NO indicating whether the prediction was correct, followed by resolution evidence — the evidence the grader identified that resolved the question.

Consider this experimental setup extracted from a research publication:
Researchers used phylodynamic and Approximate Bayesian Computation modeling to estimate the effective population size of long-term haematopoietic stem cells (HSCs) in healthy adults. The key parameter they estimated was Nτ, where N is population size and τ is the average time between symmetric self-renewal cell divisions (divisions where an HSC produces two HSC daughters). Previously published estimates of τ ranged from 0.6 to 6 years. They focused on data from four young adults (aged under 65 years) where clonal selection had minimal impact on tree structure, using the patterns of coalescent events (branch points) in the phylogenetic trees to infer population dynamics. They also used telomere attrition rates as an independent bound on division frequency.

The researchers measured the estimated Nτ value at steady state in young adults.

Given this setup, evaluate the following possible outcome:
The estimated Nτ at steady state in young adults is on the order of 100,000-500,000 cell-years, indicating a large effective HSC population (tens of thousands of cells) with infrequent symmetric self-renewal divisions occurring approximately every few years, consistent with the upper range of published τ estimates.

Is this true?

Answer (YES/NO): NO